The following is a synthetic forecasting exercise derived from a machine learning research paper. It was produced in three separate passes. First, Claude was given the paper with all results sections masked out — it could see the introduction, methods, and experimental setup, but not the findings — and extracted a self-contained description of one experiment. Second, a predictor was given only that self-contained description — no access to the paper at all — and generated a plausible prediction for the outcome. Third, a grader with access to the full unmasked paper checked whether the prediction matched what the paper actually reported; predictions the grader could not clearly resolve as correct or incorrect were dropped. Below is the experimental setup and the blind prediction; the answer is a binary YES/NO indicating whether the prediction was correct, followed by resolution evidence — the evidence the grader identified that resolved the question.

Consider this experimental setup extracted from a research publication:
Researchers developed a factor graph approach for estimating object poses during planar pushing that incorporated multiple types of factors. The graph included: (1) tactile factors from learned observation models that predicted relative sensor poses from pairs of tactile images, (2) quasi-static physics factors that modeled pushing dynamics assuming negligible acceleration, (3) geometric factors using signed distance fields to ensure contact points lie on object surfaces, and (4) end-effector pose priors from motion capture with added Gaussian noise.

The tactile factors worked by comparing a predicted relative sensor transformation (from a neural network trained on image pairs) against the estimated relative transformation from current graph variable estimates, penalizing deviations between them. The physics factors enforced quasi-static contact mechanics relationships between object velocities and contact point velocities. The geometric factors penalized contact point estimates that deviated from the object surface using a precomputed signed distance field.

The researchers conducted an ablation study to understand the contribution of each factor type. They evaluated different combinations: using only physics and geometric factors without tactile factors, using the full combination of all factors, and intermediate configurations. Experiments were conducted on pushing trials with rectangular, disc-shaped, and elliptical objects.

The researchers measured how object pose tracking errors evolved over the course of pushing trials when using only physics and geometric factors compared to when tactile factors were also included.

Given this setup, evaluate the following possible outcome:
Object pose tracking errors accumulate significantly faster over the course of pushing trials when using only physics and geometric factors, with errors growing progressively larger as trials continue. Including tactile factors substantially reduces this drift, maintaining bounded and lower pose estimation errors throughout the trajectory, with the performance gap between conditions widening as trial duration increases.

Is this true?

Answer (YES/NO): YES